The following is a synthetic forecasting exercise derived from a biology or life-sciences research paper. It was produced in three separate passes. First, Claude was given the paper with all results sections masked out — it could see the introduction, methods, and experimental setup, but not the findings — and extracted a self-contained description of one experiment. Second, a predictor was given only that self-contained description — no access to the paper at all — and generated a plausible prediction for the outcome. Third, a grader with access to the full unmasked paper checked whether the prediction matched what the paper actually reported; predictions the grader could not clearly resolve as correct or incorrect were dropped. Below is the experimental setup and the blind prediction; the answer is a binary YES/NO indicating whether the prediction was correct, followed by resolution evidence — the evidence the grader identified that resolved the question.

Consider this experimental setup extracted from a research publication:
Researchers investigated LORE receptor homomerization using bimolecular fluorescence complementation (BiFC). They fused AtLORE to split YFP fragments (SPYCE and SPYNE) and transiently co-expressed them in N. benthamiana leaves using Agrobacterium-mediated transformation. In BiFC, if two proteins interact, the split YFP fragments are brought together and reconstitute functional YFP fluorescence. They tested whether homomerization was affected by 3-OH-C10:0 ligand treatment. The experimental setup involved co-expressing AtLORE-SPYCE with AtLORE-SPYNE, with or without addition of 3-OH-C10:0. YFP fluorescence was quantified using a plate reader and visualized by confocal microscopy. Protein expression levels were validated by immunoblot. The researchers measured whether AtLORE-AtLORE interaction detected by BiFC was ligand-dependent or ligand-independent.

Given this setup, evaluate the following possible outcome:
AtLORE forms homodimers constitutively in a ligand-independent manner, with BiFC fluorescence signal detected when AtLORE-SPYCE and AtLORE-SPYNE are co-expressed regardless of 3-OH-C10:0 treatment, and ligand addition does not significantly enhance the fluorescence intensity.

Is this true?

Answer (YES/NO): YES